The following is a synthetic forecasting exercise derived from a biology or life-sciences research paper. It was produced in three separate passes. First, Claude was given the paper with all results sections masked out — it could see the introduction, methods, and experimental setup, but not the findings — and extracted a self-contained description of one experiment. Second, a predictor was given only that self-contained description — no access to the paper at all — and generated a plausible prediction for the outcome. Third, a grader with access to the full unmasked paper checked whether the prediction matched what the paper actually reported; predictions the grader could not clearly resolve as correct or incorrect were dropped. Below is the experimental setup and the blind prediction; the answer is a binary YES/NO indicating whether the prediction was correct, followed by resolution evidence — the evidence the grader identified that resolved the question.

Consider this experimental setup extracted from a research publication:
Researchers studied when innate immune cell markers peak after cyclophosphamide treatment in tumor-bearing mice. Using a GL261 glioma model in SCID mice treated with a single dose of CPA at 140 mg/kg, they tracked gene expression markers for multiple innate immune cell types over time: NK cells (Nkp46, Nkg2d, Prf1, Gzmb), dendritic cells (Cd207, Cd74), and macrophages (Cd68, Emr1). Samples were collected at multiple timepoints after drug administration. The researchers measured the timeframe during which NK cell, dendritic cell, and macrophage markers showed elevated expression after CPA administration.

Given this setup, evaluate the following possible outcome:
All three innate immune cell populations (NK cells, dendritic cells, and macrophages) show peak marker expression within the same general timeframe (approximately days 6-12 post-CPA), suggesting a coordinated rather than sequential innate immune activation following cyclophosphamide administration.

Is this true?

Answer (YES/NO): YES